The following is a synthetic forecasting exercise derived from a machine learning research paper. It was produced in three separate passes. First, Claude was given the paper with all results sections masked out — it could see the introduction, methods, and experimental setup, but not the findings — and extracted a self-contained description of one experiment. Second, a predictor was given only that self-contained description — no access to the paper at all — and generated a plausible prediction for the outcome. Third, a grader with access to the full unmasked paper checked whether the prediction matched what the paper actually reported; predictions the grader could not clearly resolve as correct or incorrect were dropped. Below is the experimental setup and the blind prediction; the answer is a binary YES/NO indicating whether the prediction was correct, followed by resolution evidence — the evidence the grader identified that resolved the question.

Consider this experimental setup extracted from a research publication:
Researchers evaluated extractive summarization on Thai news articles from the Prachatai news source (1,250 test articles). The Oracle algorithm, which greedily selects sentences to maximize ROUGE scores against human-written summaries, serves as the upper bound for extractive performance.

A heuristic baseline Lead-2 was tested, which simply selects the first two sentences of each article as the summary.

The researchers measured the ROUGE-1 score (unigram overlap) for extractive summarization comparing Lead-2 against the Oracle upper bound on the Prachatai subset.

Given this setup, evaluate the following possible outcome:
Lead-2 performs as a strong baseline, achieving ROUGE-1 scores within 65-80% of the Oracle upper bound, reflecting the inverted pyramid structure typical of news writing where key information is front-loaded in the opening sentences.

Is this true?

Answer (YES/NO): YES